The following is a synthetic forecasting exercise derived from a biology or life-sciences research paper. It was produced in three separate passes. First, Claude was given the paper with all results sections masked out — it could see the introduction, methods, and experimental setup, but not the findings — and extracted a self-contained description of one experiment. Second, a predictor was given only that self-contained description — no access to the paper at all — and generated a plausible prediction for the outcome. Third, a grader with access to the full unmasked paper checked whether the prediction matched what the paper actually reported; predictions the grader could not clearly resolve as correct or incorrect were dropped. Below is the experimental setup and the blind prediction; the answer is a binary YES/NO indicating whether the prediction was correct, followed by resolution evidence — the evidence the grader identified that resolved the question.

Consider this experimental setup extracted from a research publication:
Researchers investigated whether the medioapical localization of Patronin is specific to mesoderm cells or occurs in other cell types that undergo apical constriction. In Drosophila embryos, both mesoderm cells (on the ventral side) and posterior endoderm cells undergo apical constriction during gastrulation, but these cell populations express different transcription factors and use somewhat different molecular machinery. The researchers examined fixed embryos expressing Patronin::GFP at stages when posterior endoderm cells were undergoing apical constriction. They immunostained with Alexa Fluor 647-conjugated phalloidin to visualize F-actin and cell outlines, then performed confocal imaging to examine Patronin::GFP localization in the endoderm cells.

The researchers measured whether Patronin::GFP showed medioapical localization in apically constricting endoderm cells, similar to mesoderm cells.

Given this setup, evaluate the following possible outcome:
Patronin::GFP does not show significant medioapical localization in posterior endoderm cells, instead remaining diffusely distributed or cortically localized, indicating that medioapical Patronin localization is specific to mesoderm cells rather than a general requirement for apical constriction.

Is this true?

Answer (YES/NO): NO